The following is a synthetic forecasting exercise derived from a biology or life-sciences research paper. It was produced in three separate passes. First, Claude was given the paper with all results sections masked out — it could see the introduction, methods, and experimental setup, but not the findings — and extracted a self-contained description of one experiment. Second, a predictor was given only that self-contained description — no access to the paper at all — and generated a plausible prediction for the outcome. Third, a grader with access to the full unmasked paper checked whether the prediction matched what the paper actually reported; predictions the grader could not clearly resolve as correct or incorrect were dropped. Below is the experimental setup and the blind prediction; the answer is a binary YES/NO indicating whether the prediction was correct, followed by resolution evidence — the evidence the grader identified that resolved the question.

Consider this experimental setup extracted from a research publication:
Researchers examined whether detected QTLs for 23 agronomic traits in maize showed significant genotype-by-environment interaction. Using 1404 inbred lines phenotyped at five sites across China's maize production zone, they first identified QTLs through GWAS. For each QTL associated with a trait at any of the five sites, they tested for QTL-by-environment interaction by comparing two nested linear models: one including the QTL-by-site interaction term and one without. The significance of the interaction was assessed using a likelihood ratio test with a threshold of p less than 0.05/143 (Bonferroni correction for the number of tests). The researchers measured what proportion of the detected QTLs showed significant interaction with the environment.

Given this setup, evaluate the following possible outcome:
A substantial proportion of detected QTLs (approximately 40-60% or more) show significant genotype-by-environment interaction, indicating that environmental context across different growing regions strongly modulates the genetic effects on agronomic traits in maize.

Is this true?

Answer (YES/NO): YES